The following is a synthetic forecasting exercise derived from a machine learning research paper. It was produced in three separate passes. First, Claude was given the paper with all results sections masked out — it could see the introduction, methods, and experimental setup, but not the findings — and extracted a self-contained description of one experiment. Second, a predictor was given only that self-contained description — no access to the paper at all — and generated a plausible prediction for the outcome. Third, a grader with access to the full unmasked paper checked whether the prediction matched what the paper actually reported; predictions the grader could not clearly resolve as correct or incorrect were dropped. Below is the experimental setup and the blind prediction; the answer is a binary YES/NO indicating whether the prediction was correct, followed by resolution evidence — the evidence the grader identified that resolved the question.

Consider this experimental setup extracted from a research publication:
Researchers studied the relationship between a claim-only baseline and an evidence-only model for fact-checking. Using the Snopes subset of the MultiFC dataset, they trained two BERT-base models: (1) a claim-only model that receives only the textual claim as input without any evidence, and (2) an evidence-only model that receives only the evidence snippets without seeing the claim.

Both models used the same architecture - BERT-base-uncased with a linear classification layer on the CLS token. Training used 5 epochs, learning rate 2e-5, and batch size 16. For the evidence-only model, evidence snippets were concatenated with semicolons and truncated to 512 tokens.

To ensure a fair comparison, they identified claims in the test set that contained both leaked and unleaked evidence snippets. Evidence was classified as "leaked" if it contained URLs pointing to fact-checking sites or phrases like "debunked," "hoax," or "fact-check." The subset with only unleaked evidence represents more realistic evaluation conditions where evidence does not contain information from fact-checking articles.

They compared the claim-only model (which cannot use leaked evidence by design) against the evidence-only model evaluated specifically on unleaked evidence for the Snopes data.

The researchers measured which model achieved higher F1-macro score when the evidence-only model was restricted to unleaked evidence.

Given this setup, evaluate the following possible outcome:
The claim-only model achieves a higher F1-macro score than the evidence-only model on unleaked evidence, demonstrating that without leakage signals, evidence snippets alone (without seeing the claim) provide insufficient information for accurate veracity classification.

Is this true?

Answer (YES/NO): YES